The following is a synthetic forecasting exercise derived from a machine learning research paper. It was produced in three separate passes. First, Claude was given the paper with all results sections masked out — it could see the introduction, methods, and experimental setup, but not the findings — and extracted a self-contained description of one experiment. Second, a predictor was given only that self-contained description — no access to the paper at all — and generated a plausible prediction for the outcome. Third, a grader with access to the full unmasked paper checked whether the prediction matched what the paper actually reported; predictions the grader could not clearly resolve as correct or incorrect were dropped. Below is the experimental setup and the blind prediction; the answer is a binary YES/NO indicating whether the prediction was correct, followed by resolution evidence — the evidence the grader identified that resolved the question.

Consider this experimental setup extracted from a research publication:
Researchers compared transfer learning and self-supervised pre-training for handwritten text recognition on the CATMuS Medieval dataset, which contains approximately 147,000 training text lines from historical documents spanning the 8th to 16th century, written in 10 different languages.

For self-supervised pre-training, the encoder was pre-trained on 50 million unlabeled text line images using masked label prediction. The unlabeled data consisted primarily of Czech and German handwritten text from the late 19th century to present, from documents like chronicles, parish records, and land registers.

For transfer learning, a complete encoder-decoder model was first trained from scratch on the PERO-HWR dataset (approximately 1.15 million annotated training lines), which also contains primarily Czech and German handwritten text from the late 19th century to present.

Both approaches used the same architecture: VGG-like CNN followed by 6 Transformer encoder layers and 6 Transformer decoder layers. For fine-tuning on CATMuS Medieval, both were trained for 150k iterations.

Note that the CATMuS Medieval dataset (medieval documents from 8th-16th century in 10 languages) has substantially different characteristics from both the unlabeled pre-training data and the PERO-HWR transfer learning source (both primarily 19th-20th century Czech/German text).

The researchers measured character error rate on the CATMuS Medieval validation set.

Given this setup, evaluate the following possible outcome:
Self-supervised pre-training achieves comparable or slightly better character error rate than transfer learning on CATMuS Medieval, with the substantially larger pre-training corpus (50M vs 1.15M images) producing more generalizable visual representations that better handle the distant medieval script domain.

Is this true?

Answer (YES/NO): YES